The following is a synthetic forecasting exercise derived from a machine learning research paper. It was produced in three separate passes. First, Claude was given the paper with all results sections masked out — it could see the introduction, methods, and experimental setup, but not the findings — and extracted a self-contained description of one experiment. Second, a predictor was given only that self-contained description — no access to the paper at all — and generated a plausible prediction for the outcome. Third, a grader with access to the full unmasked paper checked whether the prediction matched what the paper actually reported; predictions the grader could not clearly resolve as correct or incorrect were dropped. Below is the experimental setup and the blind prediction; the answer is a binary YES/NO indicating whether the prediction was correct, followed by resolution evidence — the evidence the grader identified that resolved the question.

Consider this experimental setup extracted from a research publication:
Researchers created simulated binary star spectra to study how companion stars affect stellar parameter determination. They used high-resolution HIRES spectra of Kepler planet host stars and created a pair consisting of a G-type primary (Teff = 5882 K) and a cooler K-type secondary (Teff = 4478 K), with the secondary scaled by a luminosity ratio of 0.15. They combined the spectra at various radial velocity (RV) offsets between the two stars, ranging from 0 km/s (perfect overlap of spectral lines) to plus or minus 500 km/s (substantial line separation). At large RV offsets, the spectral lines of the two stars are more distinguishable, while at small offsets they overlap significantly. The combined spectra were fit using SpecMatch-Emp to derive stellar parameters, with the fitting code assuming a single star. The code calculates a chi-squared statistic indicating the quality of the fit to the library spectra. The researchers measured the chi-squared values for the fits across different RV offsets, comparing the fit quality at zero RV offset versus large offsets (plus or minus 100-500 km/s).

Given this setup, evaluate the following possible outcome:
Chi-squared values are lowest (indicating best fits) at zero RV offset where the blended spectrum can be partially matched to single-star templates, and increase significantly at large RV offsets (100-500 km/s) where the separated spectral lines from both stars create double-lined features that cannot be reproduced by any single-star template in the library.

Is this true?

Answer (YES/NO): YES